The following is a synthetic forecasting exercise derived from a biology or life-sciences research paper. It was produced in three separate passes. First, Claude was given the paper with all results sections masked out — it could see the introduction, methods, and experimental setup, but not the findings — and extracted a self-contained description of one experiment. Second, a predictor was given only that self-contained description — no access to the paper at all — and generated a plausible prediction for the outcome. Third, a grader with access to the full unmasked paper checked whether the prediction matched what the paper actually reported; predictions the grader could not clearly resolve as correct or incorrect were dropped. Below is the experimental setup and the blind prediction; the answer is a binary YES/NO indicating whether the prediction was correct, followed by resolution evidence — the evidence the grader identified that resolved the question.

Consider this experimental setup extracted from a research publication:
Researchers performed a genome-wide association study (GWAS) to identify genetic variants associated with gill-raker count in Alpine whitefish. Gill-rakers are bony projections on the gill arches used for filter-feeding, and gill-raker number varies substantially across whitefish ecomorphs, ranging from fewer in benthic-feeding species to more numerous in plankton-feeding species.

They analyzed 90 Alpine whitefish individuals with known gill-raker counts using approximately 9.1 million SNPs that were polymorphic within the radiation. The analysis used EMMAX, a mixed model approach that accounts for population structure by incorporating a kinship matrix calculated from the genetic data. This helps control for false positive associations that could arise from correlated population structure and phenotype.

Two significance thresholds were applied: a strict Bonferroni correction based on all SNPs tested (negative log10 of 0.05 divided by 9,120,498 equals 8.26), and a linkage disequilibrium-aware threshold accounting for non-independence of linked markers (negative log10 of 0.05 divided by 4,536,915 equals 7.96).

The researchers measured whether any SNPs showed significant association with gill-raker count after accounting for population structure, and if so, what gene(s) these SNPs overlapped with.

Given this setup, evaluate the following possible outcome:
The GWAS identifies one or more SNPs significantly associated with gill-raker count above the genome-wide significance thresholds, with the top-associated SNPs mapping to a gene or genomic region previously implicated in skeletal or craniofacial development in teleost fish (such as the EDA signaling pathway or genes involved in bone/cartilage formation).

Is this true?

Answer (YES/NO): YES